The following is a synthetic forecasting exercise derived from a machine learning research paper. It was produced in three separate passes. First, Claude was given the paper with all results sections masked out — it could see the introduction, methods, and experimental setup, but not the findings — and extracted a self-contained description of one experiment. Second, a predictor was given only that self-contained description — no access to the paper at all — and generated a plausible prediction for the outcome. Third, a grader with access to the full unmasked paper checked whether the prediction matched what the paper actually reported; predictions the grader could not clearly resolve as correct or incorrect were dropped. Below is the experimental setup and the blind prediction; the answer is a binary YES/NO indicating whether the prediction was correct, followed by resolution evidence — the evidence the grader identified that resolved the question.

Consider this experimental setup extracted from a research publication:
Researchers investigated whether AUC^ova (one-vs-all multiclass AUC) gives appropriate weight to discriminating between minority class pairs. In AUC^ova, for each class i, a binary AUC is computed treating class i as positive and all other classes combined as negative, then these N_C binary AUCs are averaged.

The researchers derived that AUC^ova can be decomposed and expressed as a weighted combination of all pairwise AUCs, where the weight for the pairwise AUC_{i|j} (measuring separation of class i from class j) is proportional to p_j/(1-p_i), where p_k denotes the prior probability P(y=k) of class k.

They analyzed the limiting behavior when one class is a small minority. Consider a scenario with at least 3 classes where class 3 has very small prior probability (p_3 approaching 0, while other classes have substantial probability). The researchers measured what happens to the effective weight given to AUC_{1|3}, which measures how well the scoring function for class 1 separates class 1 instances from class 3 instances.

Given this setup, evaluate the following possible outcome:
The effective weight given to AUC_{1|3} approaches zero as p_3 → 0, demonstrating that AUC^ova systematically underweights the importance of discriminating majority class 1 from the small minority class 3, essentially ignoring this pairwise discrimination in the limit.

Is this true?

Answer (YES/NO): YES